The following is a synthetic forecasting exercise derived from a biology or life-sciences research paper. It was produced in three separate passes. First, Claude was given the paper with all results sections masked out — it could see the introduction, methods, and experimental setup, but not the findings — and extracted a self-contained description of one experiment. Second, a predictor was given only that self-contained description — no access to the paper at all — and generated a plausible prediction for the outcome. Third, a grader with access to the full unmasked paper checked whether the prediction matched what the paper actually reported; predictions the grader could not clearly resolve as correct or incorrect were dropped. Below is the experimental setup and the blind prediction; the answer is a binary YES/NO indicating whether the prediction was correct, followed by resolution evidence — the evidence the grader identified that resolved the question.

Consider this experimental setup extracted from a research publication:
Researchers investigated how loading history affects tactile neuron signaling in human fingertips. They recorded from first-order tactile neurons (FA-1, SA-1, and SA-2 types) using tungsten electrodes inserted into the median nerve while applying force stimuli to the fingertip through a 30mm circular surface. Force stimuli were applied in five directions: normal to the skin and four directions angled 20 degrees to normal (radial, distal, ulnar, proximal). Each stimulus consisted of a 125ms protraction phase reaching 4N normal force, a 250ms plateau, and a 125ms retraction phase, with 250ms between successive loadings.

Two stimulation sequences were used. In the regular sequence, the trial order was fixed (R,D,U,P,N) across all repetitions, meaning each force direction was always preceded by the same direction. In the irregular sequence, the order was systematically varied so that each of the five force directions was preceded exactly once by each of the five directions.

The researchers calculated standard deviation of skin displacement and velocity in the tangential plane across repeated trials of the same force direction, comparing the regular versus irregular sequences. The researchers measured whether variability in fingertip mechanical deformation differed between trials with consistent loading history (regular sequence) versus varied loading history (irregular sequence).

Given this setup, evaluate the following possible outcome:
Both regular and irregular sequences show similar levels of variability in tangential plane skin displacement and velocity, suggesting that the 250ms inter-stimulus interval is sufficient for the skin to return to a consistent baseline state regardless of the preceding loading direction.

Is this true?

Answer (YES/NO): NO